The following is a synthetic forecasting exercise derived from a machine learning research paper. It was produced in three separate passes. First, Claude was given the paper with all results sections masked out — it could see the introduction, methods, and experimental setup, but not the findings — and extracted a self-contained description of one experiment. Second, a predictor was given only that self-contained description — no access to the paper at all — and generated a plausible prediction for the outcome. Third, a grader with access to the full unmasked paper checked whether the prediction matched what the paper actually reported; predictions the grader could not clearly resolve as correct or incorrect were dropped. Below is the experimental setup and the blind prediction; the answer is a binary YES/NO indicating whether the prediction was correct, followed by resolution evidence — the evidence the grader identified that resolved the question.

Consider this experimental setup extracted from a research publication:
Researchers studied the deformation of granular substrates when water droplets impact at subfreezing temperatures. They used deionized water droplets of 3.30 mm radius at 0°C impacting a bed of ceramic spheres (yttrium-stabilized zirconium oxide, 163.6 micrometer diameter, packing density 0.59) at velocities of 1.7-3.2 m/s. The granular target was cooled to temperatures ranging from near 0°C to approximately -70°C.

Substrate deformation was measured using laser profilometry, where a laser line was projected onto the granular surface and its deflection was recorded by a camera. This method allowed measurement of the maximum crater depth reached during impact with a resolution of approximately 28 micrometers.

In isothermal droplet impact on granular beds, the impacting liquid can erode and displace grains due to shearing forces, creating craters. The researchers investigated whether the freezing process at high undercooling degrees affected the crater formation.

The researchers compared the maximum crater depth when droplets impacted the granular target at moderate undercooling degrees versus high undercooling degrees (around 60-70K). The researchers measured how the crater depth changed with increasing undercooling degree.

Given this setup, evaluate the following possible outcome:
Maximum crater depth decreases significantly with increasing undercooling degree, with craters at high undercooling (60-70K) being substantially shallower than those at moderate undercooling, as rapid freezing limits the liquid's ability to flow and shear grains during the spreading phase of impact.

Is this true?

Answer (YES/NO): NO